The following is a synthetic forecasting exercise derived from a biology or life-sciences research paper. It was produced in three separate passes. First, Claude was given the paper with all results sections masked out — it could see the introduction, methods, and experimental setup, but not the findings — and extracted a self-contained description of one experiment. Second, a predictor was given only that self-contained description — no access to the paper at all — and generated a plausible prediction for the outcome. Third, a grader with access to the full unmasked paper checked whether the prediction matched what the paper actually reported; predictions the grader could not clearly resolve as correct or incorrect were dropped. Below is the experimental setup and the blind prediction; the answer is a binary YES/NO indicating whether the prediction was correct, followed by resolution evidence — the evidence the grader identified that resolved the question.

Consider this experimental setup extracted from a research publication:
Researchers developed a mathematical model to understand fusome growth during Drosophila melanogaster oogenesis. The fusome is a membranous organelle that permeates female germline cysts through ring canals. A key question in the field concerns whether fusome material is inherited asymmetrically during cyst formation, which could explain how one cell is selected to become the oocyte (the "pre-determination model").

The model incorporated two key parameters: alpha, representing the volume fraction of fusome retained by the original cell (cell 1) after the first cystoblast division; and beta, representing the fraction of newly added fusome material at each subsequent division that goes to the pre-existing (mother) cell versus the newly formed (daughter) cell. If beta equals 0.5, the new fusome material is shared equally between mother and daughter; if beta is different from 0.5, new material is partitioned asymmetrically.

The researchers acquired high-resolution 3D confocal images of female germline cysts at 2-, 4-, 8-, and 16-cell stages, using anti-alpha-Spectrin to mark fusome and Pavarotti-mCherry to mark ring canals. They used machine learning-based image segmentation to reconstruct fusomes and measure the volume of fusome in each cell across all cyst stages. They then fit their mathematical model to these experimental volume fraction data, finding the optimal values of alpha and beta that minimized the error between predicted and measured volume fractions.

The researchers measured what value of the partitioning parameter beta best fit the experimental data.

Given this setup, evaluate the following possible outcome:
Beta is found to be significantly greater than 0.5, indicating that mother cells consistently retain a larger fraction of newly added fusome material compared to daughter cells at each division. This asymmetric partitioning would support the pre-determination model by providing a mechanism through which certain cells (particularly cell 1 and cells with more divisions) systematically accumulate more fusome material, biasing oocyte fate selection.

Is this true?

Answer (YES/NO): NO